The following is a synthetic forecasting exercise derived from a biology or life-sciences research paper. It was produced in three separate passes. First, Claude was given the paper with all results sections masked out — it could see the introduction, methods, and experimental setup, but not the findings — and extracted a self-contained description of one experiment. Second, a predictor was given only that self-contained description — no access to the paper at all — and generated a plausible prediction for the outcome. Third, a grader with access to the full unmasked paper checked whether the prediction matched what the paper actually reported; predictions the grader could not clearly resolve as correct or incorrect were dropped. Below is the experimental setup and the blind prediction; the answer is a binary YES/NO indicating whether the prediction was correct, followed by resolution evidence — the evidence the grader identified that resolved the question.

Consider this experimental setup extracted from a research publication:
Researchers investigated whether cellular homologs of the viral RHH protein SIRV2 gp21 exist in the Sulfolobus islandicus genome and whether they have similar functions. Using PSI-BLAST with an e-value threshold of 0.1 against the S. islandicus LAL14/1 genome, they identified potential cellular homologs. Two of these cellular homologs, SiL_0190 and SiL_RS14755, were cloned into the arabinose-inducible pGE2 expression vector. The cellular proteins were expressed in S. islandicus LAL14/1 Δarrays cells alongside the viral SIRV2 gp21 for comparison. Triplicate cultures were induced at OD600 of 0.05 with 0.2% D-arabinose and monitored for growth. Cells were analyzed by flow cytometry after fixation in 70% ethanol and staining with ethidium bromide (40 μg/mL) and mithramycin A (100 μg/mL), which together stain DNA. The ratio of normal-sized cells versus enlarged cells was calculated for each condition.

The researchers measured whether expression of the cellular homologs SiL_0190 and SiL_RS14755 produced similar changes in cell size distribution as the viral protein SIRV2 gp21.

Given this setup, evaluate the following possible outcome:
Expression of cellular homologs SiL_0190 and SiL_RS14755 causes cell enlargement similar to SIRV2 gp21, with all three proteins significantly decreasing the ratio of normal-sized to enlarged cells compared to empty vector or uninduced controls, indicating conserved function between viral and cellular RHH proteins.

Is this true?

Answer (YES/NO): NO